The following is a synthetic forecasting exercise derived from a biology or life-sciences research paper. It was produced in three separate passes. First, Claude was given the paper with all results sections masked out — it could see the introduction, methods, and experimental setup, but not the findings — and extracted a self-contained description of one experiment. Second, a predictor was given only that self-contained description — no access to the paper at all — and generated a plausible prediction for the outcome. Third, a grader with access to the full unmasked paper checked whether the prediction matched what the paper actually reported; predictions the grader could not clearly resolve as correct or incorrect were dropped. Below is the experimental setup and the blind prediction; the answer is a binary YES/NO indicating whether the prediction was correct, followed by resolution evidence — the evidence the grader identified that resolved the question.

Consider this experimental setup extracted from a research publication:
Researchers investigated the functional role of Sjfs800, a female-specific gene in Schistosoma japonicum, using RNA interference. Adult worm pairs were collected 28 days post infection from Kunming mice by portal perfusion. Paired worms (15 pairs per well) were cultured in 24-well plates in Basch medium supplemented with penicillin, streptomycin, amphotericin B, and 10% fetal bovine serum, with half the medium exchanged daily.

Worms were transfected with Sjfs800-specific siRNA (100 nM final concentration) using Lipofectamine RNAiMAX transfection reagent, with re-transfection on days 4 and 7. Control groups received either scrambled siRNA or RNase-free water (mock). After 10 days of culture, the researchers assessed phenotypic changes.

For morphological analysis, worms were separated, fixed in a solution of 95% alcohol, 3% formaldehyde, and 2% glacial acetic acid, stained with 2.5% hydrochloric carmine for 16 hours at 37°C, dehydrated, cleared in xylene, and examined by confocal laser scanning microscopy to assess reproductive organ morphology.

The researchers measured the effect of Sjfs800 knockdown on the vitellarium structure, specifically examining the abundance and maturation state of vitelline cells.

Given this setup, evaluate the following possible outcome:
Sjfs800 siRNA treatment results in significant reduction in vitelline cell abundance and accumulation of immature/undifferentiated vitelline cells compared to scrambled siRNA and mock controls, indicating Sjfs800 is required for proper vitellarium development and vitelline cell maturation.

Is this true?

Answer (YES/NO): YES